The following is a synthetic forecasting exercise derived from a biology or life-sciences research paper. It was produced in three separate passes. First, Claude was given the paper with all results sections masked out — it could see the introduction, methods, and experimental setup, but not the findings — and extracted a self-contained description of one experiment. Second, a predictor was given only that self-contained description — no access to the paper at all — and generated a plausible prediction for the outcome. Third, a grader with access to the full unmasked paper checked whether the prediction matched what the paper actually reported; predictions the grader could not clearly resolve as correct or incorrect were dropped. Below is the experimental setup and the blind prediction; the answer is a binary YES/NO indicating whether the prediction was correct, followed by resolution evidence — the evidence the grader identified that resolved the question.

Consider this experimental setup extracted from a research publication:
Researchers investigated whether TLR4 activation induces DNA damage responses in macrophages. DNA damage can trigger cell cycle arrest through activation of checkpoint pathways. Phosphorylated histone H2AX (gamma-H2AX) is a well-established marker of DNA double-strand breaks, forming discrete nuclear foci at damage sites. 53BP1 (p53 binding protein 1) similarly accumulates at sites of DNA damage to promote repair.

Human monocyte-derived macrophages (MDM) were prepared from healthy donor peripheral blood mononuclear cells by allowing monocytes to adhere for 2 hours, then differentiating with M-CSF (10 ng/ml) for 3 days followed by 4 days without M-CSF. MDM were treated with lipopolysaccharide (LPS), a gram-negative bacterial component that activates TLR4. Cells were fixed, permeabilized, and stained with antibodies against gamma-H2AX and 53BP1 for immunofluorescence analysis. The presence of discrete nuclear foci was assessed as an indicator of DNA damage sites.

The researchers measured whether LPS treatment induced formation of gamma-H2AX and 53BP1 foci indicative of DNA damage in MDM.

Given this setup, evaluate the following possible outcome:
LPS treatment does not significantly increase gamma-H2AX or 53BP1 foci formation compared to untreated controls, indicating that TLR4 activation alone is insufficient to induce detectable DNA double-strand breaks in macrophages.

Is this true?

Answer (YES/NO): YES